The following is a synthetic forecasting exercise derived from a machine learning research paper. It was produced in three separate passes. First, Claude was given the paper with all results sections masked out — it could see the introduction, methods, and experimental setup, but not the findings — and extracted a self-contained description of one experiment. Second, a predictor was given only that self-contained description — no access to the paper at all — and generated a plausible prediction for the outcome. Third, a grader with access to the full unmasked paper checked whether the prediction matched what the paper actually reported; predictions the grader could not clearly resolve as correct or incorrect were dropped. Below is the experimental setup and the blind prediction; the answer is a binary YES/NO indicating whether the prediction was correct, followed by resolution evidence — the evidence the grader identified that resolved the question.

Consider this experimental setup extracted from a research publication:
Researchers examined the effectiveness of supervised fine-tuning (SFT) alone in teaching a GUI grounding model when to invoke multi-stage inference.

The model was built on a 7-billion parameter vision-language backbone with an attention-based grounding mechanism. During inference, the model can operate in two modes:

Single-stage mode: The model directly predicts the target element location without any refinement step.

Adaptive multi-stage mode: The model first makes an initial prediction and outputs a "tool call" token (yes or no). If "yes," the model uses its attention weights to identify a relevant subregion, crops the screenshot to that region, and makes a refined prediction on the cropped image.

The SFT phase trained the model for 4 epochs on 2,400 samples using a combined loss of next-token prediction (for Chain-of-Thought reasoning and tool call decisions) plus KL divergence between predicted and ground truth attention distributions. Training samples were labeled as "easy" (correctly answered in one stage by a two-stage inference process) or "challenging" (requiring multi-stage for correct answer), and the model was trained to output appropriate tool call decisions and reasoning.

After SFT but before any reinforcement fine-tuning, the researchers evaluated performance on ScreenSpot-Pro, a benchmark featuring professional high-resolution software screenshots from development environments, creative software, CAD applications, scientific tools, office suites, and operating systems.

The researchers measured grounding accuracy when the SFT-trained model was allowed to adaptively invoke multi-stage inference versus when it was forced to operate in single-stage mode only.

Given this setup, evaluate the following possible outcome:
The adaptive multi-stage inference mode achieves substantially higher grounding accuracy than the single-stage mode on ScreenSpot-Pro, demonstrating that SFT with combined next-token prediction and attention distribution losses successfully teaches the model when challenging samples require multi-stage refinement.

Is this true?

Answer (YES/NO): NO